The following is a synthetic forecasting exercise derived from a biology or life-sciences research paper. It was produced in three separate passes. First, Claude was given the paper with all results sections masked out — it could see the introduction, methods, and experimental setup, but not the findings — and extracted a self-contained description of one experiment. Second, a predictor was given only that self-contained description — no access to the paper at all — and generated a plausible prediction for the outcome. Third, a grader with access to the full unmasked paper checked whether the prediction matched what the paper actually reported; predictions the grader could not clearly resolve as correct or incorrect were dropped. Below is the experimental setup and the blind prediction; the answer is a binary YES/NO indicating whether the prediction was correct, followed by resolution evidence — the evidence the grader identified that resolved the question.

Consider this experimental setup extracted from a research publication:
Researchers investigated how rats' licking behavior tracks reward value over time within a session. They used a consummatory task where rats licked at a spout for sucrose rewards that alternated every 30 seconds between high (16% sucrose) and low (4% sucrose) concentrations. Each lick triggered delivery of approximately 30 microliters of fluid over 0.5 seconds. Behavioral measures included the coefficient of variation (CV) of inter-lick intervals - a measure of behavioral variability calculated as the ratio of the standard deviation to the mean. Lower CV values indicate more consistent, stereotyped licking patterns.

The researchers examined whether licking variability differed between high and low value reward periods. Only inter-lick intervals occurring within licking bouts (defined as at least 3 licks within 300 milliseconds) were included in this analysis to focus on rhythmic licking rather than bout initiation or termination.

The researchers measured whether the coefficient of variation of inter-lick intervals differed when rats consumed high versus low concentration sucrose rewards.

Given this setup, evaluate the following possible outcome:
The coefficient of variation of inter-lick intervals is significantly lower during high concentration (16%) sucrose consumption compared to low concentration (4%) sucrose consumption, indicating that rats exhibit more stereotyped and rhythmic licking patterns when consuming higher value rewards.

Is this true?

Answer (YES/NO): NO